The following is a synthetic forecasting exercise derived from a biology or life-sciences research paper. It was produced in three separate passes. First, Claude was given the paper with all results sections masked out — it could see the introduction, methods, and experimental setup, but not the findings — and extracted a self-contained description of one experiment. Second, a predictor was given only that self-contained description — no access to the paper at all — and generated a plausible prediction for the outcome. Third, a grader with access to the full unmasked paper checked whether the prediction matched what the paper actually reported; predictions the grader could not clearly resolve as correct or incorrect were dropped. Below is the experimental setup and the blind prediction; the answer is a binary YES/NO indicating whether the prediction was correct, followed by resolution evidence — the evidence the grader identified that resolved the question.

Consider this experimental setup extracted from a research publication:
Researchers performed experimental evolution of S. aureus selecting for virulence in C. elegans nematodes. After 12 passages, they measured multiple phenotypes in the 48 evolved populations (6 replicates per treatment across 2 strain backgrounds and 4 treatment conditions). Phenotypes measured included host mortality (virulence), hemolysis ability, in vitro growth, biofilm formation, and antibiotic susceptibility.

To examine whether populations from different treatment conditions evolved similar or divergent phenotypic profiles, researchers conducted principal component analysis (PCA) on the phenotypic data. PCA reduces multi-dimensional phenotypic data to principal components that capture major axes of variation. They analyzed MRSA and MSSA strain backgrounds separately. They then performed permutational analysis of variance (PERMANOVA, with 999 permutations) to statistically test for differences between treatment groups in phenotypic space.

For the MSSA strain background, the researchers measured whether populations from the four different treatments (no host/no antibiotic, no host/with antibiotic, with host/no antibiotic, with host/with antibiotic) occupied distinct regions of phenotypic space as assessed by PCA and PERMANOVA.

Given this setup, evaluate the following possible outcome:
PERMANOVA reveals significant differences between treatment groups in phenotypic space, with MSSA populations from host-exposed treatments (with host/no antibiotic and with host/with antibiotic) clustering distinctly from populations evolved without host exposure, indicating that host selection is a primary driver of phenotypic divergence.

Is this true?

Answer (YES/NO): NO